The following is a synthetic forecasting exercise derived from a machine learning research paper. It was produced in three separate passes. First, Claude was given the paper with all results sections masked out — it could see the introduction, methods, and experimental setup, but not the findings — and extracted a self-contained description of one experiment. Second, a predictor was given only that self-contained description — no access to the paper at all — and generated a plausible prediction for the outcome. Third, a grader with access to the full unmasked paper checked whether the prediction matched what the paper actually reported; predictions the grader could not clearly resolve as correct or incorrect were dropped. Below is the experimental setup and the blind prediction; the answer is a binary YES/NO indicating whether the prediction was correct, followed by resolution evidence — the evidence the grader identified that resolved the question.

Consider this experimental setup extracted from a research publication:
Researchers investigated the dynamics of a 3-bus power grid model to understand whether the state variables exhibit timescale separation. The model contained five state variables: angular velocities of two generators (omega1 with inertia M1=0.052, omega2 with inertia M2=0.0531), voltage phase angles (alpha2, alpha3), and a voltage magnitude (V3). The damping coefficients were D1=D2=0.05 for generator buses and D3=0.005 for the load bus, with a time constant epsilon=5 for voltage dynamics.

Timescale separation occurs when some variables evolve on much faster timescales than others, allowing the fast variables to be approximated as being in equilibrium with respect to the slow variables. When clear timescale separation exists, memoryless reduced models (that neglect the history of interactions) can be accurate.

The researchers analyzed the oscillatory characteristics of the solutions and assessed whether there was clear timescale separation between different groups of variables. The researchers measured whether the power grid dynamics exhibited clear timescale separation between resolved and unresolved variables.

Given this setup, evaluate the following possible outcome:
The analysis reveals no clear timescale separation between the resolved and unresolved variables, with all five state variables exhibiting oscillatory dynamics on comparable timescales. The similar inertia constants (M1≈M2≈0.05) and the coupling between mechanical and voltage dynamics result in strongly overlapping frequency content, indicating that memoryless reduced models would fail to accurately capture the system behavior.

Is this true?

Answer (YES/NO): YES